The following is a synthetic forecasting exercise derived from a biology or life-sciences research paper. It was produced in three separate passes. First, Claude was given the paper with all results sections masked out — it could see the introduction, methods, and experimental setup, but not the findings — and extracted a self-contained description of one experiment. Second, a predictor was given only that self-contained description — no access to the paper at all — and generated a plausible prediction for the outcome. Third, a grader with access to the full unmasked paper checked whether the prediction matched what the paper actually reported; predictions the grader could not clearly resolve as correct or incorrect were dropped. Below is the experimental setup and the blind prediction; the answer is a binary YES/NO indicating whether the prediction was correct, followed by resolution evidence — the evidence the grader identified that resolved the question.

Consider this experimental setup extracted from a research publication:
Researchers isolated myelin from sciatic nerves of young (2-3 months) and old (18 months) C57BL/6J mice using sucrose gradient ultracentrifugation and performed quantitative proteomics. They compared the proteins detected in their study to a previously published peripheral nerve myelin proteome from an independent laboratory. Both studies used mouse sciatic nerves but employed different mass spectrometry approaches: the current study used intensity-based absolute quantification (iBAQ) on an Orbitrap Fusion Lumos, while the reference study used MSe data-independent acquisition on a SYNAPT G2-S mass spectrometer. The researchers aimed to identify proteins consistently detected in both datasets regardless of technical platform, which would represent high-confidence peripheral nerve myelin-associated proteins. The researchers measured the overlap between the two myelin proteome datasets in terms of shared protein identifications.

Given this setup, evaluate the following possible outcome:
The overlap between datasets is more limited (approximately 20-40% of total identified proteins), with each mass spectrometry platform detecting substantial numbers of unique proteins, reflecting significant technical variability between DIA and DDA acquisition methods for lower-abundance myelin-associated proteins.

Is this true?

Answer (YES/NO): NO